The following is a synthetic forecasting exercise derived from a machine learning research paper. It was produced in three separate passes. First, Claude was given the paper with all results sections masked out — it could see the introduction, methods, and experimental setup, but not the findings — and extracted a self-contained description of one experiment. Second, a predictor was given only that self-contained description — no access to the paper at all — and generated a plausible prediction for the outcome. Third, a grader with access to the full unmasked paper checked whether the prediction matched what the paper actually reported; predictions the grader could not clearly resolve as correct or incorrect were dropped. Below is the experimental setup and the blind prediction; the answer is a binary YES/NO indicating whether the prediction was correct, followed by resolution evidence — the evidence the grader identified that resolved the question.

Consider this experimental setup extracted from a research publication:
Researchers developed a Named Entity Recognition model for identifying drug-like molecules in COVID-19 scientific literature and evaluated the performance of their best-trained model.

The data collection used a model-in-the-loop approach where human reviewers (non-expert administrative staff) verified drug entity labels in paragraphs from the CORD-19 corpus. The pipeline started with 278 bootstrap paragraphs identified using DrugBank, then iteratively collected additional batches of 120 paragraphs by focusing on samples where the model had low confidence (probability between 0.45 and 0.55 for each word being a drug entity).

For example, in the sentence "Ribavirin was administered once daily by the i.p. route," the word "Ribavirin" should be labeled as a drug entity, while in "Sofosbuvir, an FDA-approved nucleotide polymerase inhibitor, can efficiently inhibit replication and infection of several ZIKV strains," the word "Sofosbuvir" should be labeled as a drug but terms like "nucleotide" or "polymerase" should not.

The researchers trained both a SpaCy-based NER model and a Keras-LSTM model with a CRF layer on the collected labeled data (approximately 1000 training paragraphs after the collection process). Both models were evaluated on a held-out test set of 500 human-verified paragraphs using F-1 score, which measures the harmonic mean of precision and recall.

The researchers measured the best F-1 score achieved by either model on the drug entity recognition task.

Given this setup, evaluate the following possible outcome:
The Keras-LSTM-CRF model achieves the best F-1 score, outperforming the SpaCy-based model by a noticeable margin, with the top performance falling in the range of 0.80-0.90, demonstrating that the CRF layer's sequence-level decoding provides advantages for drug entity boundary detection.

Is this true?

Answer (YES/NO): YES